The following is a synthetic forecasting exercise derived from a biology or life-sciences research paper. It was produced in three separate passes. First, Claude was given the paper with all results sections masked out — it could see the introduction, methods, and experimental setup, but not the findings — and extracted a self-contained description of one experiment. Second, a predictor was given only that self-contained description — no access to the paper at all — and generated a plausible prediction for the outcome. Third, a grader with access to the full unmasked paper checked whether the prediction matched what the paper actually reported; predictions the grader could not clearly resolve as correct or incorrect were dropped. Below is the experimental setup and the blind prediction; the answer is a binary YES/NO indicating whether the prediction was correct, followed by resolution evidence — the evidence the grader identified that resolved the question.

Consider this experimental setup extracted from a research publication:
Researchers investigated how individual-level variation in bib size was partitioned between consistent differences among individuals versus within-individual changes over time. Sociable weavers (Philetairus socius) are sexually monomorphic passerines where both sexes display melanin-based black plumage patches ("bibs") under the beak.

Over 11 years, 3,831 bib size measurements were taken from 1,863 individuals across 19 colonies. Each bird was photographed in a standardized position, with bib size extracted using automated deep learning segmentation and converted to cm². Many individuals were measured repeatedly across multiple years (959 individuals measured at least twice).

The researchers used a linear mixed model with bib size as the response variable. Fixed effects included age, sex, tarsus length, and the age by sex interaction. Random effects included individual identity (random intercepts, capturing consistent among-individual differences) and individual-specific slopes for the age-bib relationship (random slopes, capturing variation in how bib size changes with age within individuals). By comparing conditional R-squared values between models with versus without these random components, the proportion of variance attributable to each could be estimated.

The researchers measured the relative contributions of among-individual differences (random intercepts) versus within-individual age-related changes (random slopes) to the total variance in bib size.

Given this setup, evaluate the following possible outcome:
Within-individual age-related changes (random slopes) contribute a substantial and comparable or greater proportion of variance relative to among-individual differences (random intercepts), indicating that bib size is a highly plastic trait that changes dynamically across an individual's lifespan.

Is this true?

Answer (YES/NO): NO